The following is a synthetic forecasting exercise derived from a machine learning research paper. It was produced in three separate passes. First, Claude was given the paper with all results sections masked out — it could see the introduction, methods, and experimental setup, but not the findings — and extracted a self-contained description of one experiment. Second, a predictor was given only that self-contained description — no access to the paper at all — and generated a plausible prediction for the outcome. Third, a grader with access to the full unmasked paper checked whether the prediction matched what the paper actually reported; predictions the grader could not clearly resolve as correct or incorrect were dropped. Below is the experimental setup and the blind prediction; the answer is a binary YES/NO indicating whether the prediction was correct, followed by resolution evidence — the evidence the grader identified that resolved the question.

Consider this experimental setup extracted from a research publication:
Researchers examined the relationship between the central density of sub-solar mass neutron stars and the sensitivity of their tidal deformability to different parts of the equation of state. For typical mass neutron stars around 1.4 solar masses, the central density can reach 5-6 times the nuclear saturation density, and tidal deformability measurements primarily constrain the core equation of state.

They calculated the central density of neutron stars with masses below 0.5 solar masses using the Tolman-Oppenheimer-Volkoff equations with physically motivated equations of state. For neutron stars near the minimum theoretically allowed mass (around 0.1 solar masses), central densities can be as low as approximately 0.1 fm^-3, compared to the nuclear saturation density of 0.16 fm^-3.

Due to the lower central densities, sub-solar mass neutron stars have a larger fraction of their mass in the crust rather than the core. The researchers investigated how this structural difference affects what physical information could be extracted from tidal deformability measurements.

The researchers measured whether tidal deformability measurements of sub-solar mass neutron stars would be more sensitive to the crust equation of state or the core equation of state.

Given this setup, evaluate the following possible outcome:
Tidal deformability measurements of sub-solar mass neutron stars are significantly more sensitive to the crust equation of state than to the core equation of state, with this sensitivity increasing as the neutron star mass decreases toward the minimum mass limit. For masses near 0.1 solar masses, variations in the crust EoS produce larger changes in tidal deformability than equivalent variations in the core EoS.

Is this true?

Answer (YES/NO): YES